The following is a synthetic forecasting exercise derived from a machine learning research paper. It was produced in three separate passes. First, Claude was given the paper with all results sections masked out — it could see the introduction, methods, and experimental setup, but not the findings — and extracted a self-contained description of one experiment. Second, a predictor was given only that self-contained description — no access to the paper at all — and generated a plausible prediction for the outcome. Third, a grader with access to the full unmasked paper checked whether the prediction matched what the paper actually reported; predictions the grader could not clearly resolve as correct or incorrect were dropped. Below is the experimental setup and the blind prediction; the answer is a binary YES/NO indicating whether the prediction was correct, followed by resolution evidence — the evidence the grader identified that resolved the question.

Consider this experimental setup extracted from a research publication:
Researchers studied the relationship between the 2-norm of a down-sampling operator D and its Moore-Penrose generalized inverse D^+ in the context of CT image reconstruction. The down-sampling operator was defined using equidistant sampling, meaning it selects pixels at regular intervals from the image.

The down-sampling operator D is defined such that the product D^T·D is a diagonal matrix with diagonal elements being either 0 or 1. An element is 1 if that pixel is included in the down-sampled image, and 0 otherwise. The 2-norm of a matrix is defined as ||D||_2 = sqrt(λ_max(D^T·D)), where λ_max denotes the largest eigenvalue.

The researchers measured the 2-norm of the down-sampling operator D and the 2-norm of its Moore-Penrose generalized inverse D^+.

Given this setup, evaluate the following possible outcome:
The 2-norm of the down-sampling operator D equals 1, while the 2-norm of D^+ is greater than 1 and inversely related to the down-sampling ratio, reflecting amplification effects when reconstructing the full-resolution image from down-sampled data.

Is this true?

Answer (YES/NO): NO